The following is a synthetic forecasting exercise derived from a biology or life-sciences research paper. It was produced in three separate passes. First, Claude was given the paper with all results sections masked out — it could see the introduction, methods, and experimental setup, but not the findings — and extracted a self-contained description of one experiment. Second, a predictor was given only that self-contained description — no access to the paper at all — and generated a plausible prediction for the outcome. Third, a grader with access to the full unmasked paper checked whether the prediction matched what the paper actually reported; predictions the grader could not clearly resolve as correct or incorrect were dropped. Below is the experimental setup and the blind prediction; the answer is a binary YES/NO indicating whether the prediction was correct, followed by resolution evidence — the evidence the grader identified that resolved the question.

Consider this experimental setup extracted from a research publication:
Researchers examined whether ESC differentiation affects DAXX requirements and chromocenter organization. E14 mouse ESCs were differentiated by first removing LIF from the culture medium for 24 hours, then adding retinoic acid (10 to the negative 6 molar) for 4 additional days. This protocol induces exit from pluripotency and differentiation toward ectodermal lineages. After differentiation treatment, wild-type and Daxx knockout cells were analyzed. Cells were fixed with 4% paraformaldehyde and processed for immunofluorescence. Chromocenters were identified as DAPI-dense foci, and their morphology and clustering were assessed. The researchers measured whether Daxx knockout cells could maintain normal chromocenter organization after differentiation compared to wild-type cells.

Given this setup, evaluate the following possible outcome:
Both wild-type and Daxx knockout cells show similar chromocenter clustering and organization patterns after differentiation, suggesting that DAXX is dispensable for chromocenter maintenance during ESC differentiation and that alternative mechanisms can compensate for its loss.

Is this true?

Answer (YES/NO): YES